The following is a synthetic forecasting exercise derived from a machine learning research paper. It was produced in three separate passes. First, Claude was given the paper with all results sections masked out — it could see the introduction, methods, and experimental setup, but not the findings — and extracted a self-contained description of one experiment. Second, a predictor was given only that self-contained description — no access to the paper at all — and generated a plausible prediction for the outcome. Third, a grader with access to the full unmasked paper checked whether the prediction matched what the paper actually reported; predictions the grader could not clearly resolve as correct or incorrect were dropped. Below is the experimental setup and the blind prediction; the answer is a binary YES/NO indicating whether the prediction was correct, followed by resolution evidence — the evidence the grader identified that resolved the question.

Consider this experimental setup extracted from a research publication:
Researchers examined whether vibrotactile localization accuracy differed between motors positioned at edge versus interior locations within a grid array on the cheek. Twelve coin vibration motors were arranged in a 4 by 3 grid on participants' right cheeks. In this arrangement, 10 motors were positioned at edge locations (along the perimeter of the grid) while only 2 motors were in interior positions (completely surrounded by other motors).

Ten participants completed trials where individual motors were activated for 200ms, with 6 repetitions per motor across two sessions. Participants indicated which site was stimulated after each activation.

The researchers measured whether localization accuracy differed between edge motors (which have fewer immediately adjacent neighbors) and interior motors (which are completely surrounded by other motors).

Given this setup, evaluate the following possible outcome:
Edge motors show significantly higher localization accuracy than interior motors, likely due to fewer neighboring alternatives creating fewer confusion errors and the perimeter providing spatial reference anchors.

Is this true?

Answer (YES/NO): YES